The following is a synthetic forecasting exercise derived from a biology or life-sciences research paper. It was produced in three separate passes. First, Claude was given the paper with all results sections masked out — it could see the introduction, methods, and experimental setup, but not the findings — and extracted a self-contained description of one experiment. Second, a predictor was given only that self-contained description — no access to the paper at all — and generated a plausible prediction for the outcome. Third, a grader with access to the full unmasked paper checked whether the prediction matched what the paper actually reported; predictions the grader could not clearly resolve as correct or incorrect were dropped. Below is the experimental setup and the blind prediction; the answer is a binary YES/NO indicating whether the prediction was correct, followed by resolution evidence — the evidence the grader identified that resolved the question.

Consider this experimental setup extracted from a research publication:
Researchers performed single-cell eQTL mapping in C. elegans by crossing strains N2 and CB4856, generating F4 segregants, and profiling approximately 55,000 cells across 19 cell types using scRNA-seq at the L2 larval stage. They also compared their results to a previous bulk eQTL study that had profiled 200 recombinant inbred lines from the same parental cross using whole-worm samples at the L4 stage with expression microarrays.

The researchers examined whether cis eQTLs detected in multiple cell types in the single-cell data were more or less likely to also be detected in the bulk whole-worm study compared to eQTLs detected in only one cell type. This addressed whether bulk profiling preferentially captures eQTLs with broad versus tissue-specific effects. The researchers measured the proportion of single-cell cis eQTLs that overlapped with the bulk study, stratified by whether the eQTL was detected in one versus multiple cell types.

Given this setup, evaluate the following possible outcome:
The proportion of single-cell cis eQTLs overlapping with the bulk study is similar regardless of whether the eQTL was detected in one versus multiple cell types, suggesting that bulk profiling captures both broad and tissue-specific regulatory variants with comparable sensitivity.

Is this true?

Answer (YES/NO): NO